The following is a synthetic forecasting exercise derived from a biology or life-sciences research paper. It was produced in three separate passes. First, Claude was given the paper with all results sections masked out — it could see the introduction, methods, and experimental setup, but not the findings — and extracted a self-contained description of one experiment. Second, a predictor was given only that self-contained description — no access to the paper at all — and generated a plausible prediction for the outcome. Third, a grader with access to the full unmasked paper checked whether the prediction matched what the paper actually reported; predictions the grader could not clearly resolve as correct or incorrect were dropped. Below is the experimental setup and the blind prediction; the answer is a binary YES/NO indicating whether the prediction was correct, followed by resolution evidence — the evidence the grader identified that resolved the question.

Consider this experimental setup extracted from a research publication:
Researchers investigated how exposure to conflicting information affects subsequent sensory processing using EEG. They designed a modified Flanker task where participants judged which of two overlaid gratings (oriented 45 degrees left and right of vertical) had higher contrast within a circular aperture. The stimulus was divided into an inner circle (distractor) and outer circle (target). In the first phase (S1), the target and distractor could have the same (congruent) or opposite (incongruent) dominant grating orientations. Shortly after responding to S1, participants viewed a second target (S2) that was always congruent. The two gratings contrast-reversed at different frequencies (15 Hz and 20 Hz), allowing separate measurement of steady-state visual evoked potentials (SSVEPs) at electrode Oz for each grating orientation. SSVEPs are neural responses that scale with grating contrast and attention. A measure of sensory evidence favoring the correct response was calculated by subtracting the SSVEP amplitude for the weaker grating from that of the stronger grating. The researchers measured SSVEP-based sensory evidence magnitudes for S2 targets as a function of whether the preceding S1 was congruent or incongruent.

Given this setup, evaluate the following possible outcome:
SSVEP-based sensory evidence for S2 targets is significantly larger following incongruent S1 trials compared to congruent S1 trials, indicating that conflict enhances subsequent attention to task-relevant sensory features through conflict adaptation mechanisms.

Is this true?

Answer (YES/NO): NO